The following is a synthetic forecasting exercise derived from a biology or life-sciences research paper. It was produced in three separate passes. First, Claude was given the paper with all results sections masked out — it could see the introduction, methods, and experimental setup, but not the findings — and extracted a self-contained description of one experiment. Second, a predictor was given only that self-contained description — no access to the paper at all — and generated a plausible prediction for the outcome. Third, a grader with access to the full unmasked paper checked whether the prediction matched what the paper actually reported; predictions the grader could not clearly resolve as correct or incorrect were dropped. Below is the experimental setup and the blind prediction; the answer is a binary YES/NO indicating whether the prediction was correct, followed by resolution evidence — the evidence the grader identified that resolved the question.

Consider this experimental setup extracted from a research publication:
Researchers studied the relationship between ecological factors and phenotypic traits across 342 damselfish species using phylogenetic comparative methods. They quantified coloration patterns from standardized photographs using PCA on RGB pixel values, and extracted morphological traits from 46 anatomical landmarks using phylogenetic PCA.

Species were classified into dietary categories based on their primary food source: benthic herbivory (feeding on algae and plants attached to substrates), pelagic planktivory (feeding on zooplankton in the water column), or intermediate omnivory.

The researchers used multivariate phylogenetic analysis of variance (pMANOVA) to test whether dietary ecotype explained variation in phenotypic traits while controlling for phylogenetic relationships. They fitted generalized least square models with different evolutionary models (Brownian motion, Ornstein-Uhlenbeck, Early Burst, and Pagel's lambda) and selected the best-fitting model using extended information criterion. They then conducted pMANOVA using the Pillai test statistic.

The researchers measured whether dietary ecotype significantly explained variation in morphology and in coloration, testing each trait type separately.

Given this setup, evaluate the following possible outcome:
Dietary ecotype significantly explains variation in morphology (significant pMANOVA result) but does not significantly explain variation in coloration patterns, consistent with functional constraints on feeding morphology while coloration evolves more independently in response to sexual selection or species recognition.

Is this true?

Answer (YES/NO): YES